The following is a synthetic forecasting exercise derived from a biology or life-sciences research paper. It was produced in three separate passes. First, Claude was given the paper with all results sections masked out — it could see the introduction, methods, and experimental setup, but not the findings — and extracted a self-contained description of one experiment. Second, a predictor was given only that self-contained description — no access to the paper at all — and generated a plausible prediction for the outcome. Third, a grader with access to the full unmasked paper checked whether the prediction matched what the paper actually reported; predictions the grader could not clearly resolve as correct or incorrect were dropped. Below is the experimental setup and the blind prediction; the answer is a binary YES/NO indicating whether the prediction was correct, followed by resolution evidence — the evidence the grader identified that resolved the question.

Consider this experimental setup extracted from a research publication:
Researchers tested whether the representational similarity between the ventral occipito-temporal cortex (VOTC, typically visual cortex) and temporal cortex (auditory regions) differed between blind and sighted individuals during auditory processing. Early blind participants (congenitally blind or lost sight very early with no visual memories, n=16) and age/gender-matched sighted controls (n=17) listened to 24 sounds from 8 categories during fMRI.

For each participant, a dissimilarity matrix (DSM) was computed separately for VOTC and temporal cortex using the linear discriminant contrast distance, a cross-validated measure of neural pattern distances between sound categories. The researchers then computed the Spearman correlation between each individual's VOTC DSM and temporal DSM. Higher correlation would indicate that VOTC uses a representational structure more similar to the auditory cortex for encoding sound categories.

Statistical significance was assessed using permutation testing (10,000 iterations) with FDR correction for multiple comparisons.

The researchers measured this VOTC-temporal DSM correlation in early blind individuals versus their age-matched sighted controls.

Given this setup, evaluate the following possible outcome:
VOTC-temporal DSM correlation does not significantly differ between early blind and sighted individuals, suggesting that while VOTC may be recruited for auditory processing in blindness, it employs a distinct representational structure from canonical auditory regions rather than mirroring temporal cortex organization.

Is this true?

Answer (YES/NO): NO